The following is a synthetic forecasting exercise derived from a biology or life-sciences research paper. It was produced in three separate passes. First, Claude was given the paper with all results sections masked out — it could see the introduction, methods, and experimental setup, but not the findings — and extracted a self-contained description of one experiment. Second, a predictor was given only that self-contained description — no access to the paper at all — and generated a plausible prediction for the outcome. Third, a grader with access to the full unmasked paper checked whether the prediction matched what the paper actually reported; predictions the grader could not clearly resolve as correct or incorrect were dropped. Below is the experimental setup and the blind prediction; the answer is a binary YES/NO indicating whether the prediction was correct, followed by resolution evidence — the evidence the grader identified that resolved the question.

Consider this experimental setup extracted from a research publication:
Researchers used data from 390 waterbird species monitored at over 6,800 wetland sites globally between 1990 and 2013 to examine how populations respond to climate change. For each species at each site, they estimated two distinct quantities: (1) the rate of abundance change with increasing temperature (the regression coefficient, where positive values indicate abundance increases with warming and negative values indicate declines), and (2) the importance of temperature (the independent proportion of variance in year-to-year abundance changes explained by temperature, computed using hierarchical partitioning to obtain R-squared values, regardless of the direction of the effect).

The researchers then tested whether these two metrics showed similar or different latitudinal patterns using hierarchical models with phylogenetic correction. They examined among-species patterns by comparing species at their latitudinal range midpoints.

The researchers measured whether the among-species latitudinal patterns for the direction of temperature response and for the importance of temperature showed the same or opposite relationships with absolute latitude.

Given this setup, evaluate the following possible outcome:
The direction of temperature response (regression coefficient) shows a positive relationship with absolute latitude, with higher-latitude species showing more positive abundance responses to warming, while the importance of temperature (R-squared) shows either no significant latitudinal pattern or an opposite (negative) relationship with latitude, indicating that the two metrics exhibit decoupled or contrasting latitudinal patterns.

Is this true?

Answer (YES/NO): NO